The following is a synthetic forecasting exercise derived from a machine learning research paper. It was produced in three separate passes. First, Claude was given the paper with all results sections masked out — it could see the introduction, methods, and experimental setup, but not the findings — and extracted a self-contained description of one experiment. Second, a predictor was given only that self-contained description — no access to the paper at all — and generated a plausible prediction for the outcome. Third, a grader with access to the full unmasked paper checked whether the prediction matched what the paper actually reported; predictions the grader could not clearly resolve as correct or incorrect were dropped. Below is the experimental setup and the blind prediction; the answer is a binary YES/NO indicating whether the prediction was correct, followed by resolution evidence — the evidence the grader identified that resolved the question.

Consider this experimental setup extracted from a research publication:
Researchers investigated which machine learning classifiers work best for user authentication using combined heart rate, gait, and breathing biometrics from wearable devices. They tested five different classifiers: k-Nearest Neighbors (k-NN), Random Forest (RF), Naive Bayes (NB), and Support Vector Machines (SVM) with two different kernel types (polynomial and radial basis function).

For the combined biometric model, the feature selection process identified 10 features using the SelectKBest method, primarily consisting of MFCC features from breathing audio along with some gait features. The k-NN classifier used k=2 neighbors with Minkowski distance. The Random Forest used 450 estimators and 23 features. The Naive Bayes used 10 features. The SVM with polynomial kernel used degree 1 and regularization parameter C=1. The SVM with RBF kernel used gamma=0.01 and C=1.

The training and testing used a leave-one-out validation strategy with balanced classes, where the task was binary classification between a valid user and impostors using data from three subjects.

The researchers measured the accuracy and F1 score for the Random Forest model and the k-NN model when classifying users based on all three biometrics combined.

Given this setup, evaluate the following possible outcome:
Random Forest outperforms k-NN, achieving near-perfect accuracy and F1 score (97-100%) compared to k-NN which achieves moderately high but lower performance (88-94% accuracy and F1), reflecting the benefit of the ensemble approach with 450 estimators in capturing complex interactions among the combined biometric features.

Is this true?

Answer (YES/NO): NO